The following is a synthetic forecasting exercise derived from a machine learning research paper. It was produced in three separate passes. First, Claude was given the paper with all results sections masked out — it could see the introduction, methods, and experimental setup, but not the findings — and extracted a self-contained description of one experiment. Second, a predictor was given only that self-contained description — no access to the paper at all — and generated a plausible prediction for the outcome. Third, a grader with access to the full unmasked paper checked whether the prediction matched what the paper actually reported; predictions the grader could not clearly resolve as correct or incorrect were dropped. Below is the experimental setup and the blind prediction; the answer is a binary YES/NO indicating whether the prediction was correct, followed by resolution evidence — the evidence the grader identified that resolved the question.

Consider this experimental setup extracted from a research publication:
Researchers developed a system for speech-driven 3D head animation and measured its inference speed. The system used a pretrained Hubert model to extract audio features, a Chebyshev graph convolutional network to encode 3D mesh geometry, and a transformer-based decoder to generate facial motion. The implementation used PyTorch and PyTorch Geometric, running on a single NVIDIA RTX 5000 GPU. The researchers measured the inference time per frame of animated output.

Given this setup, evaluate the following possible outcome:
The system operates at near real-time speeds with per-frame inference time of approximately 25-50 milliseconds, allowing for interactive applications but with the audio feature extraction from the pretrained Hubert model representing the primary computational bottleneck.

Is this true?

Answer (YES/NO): NO